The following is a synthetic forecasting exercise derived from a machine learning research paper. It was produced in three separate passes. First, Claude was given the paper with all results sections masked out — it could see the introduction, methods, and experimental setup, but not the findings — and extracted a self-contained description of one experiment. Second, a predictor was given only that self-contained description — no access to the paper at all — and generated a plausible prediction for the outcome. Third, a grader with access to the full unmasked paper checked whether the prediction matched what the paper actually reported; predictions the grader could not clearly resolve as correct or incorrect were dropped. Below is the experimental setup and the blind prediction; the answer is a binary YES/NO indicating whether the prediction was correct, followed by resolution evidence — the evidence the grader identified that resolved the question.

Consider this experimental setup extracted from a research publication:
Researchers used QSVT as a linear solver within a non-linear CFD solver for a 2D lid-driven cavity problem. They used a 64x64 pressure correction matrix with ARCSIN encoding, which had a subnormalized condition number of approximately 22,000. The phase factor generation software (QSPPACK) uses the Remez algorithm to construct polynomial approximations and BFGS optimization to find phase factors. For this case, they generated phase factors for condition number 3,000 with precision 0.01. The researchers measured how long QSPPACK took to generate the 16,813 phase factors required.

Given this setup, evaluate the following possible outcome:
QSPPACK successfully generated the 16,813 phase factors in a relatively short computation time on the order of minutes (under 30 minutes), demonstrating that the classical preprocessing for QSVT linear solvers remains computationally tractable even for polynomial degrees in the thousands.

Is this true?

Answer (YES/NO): NO